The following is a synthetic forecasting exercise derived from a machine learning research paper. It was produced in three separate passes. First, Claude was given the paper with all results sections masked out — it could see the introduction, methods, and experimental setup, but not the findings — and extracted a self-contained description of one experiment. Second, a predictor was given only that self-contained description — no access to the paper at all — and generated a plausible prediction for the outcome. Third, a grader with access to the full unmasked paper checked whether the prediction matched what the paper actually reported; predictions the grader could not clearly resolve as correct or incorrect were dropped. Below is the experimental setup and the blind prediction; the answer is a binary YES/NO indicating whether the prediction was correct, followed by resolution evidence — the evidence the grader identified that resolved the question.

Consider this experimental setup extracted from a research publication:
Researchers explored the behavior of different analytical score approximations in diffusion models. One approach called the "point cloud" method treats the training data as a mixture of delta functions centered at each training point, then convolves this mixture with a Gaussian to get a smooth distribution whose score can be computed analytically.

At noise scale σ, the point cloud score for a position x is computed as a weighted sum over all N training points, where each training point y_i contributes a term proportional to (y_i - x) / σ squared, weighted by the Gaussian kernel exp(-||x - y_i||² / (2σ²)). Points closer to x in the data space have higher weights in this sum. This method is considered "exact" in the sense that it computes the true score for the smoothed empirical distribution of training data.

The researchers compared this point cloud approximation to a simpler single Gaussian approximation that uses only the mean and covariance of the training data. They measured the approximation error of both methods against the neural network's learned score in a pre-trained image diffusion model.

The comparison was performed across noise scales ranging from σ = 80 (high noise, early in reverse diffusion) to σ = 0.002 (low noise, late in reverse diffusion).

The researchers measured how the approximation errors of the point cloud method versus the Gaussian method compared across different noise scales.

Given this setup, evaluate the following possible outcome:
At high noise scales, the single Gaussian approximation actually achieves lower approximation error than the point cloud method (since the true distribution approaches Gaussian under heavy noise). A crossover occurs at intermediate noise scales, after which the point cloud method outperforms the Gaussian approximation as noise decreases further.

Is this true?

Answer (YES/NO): NO